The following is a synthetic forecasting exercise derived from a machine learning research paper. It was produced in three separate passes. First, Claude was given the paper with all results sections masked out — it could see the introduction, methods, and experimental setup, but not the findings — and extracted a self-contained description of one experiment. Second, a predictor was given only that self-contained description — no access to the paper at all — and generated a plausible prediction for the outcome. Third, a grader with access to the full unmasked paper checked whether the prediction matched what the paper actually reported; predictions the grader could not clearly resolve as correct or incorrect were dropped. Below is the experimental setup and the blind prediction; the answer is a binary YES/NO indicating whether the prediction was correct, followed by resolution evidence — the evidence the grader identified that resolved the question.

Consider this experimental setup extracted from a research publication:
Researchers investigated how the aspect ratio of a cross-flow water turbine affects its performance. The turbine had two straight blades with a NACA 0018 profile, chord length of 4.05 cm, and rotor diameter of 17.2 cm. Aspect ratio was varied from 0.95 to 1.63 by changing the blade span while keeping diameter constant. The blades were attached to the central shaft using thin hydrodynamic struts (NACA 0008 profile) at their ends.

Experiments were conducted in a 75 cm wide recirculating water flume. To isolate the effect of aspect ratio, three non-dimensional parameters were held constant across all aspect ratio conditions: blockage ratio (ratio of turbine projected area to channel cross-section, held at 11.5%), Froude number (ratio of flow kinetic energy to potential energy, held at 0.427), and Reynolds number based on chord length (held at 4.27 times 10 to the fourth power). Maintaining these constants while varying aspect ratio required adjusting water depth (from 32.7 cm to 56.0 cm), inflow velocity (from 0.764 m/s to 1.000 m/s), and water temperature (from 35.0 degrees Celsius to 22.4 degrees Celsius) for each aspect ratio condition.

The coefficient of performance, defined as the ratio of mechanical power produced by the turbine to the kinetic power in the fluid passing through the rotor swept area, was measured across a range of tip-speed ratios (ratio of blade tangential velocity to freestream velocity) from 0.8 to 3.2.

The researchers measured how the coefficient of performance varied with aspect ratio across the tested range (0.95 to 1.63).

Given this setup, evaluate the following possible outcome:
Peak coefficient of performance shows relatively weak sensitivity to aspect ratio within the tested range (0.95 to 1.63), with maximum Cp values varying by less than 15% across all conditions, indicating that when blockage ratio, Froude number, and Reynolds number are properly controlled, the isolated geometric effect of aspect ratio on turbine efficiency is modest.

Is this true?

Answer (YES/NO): NO